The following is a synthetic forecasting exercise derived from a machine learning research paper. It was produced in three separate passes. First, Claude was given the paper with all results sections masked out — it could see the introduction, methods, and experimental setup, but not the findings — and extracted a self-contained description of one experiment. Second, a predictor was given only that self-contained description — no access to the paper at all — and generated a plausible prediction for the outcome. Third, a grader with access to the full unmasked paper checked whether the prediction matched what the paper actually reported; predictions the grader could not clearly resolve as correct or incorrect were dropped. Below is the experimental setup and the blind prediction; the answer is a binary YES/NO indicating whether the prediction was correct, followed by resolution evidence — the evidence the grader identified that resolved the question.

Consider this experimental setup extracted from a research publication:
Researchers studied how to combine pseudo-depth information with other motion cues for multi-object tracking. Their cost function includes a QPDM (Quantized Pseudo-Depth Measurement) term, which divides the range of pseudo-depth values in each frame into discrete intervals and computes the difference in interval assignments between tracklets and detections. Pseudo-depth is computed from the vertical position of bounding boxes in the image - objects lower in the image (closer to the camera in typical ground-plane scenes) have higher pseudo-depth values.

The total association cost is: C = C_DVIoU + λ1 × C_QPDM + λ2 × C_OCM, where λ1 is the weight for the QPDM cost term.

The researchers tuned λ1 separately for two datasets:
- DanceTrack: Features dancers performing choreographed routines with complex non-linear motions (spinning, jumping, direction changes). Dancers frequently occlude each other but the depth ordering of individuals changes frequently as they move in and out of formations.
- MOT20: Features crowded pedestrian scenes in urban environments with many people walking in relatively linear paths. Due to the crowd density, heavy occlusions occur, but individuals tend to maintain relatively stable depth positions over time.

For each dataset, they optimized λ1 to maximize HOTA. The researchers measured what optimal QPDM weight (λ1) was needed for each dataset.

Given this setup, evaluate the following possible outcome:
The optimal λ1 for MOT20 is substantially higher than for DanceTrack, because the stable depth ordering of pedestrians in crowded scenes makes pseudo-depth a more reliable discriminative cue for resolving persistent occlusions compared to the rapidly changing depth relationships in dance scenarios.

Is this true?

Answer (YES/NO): YES